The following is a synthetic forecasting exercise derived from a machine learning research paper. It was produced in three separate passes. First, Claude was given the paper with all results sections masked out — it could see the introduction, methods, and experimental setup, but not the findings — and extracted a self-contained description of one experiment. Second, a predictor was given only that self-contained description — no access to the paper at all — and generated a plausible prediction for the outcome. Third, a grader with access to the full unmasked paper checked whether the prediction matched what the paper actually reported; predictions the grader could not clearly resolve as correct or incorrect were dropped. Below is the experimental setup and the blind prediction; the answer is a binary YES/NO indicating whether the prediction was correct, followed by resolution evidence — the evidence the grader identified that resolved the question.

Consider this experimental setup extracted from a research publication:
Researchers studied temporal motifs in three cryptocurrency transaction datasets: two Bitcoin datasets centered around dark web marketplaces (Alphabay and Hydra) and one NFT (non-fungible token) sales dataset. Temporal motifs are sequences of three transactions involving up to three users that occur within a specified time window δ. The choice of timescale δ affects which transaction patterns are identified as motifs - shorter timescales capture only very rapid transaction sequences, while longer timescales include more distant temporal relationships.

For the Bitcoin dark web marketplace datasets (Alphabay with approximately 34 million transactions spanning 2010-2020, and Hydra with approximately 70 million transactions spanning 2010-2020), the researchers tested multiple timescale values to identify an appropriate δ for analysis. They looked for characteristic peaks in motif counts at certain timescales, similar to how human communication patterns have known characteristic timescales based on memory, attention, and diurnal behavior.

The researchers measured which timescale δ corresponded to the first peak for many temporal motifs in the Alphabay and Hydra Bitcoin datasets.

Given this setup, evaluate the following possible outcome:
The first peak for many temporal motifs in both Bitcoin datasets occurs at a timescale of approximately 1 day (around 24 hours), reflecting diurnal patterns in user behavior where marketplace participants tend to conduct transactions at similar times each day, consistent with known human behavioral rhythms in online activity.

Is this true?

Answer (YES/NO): NO